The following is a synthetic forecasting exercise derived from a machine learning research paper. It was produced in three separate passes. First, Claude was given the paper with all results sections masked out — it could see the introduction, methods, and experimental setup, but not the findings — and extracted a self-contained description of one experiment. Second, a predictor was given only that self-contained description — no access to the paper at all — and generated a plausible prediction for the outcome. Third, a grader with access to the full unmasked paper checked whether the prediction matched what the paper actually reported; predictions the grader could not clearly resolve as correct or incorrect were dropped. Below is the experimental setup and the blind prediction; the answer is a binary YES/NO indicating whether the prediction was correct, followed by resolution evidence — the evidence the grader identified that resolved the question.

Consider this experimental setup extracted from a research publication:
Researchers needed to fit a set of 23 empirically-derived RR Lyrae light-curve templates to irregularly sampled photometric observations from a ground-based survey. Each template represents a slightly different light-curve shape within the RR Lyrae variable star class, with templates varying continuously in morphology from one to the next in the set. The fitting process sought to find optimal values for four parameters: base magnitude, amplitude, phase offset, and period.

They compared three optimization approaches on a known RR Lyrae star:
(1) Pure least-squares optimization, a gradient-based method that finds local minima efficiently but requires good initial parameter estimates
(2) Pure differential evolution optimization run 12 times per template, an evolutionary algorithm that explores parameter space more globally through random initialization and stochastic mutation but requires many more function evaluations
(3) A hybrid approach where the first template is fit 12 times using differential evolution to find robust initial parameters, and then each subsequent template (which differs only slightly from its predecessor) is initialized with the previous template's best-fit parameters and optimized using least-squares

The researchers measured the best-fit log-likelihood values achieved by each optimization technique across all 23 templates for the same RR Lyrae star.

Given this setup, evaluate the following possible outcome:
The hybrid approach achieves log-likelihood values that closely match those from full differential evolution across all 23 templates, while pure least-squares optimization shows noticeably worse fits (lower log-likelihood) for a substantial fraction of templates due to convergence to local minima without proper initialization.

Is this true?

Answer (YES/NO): NO